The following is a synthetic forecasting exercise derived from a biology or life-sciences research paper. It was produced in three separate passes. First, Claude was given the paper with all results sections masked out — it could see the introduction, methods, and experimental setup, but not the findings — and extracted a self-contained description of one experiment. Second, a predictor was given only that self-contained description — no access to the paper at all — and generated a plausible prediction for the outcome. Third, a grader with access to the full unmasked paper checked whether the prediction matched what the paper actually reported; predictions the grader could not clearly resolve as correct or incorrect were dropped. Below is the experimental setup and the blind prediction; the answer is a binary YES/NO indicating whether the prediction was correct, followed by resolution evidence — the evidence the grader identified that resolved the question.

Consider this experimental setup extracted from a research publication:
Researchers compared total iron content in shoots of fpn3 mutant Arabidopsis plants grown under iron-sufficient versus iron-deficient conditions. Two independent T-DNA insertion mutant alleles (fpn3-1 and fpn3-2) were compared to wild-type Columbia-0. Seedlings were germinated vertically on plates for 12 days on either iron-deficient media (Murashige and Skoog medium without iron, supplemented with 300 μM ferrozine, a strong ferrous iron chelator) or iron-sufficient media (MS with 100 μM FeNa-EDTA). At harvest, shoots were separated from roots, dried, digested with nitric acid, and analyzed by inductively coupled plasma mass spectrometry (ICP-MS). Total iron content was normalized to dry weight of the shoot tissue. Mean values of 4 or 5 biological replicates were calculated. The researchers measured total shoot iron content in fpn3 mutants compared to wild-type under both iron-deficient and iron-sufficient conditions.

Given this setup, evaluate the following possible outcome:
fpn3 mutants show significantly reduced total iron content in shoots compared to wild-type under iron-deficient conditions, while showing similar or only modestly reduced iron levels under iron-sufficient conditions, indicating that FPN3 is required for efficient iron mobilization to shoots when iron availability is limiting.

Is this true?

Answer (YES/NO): NO